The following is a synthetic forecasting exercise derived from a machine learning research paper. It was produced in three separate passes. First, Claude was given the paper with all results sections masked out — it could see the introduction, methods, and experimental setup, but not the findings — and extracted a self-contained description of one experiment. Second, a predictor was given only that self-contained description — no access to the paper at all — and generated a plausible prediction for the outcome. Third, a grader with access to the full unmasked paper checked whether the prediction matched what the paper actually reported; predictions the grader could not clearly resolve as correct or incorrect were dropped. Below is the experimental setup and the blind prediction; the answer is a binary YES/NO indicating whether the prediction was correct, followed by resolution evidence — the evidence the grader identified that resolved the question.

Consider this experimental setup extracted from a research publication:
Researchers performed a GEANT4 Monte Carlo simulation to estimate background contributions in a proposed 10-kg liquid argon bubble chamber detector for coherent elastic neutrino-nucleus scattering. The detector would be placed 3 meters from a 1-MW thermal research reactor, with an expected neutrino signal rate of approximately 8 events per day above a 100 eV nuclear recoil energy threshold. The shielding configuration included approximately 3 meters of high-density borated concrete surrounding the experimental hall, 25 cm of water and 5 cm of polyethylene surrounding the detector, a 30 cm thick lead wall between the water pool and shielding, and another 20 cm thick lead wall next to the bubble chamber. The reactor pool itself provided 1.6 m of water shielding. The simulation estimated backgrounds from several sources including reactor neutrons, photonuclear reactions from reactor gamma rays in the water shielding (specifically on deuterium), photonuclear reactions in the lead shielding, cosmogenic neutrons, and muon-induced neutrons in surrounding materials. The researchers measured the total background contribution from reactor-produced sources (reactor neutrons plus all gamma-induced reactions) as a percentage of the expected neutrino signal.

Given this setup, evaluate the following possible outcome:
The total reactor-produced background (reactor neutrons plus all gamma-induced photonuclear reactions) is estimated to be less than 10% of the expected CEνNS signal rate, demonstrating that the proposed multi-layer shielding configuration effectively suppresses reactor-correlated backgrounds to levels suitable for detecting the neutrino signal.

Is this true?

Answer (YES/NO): YES